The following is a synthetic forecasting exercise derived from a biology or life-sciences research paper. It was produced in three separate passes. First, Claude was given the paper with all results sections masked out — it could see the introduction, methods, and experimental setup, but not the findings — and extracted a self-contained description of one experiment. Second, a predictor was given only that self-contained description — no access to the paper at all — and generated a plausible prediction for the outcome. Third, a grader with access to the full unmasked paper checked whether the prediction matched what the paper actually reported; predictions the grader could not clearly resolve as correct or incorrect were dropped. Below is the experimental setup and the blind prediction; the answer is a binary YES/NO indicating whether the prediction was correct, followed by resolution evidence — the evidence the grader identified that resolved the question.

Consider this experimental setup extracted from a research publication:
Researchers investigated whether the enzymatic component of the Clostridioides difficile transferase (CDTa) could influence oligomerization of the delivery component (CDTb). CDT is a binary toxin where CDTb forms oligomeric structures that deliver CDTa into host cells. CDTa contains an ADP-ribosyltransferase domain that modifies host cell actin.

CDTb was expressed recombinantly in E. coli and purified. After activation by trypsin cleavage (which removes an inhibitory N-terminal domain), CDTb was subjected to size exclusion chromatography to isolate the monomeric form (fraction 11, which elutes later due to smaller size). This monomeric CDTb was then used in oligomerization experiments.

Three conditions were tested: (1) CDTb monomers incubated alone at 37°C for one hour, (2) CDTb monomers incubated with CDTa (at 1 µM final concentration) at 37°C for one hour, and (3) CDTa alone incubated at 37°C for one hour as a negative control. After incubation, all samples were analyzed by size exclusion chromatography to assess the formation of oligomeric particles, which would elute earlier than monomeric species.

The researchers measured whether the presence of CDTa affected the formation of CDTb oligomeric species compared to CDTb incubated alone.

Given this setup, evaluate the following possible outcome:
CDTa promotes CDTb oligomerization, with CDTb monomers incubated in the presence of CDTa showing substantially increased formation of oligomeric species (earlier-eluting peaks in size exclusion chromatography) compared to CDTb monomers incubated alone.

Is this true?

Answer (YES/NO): NO